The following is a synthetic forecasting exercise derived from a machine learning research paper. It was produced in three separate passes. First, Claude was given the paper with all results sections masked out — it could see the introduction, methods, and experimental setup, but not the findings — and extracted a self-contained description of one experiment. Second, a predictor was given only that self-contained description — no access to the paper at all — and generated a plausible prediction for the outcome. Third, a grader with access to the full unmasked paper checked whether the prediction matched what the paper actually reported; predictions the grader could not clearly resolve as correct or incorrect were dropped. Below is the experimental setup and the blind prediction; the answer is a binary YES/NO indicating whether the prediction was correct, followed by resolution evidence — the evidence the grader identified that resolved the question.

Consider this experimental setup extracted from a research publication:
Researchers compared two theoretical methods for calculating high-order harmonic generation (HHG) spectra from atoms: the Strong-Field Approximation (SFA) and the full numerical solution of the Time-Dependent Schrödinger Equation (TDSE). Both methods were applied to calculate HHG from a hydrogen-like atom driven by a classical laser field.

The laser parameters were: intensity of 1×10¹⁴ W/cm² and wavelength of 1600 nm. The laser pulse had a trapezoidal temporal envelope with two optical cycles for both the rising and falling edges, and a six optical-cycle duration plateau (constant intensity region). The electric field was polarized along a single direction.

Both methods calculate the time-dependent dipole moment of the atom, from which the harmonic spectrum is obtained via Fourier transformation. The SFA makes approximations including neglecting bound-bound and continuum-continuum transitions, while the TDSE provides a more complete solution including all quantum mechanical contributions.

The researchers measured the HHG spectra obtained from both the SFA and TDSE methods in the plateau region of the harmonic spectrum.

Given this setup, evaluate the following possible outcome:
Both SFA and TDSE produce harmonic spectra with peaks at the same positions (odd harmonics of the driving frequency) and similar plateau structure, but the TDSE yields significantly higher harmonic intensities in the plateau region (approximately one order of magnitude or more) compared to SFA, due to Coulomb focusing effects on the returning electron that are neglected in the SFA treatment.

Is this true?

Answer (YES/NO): NO